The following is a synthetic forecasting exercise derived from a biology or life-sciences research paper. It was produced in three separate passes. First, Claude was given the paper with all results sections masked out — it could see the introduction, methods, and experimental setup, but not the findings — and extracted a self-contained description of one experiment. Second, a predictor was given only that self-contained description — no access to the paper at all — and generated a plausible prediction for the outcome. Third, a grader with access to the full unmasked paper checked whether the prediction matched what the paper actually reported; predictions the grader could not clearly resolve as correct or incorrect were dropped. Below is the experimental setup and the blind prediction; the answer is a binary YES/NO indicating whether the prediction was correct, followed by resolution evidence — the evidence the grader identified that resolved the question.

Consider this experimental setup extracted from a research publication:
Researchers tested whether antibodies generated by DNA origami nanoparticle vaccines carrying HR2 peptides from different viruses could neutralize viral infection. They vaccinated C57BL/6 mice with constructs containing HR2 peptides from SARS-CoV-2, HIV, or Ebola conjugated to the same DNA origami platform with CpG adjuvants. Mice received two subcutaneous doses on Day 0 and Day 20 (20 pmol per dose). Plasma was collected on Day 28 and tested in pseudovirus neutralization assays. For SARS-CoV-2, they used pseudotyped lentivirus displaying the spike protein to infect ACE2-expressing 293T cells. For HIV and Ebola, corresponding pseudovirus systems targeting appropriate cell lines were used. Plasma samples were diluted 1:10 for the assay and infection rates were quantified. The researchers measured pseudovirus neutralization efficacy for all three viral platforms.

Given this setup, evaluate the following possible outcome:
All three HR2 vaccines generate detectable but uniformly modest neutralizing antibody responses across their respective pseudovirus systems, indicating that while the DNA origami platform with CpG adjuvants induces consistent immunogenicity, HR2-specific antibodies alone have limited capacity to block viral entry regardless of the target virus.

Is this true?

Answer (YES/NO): NO